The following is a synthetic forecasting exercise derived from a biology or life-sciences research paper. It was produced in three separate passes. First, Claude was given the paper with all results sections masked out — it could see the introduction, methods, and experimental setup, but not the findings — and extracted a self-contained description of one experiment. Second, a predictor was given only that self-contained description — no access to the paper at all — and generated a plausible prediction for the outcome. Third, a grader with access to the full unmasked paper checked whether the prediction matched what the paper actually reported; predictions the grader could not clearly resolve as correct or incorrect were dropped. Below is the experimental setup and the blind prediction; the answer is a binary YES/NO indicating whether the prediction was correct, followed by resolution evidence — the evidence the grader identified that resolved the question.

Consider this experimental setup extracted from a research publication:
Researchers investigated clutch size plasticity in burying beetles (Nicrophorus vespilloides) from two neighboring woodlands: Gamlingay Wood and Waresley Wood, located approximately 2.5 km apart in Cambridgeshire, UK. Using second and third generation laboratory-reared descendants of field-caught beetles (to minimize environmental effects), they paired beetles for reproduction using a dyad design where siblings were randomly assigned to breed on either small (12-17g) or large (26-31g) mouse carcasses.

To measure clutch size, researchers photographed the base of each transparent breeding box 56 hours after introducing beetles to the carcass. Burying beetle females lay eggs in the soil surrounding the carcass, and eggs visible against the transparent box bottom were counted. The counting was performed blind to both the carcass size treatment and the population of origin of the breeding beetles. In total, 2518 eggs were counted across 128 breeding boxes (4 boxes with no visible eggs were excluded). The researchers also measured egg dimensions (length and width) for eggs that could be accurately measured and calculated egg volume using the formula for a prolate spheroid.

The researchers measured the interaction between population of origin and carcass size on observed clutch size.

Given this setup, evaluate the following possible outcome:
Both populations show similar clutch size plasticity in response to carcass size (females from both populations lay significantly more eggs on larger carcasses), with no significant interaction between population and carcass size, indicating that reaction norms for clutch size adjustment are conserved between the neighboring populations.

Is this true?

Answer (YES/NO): YES